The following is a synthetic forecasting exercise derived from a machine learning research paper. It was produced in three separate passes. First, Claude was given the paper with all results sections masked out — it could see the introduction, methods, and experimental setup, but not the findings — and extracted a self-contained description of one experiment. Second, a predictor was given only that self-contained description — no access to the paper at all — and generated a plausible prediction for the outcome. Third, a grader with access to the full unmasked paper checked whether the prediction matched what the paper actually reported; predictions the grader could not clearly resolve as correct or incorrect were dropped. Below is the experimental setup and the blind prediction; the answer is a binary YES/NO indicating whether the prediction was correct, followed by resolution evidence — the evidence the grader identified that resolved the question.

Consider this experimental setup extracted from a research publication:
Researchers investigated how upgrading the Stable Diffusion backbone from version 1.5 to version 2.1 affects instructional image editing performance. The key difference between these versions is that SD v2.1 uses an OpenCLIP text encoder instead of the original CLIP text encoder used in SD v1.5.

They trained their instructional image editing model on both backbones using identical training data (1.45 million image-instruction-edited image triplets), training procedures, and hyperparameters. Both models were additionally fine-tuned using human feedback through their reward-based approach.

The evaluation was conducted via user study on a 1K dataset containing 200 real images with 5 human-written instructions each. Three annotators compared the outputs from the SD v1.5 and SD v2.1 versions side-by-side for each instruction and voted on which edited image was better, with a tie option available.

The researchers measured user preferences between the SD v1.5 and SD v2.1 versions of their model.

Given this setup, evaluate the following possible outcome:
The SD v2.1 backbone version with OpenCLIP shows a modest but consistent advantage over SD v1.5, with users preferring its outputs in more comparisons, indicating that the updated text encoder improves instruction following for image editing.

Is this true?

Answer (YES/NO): YES